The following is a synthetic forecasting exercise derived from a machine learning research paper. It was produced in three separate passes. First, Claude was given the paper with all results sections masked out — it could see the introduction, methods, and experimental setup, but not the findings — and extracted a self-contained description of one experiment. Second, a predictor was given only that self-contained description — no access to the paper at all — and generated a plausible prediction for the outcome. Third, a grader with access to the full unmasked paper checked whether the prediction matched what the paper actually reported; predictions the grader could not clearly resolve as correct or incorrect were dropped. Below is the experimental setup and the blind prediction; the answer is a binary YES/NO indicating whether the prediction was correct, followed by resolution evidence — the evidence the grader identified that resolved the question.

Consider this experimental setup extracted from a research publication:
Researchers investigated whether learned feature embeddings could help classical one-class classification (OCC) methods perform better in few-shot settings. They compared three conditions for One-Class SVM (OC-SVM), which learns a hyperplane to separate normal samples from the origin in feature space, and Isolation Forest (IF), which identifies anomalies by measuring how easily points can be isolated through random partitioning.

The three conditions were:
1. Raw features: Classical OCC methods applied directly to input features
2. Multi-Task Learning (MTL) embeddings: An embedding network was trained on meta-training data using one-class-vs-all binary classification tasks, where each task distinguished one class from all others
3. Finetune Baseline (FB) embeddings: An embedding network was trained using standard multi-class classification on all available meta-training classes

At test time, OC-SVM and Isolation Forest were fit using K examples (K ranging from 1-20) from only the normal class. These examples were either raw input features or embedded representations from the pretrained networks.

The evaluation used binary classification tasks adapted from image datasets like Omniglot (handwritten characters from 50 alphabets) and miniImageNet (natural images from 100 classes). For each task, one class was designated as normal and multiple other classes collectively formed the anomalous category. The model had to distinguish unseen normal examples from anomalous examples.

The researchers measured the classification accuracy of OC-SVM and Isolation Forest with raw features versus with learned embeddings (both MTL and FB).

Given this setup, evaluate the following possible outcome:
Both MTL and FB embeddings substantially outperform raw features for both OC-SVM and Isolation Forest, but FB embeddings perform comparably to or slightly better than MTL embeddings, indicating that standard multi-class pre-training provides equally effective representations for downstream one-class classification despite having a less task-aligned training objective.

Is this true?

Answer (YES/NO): NO